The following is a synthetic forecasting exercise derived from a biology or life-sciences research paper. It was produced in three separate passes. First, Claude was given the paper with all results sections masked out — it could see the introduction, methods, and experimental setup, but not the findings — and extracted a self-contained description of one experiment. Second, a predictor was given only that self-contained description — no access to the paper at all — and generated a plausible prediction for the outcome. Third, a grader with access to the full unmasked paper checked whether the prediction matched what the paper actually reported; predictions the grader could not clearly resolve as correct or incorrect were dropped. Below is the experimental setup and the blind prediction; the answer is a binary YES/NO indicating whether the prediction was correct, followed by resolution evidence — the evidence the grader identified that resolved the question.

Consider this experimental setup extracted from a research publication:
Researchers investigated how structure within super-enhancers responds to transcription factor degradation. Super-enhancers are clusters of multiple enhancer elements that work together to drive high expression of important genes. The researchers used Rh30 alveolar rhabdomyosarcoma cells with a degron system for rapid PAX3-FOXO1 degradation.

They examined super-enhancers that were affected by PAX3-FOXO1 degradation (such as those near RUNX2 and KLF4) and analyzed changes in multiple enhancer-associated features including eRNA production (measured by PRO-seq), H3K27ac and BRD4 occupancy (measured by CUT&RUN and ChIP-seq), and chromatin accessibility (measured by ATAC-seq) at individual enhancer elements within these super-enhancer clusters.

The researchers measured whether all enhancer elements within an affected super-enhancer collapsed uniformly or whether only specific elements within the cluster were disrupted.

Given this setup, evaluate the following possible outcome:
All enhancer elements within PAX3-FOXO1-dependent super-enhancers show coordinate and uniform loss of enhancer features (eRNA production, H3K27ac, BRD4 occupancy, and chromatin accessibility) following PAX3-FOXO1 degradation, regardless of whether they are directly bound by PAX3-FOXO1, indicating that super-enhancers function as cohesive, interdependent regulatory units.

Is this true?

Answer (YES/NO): NO